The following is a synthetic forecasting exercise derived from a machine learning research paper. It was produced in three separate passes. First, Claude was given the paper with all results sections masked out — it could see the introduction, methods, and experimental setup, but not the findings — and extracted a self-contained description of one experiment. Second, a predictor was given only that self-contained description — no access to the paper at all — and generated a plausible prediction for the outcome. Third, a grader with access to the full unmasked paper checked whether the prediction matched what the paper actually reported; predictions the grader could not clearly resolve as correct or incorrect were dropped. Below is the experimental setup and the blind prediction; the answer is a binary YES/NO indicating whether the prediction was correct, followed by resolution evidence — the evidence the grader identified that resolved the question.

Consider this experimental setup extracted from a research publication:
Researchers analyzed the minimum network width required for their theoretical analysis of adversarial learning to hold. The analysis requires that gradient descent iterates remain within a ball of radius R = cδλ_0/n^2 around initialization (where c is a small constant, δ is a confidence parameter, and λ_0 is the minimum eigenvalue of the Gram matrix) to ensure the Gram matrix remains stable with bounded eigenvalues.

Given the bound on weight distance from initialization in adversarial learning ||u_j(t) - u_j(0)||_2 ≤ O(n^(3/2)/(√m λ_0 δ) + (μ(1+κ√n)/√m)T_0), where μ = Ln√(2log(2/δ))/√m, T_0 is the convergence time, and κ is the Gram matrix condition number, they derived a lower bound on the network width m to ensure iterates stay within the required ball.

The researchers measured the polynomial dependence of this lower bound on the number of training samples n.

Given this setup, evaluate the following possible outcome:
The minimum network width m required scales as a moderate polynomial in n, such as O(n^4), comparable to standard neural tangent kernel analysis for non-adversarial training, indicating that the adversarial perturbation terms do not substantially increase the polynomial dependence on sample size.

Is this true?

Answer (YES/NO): NO